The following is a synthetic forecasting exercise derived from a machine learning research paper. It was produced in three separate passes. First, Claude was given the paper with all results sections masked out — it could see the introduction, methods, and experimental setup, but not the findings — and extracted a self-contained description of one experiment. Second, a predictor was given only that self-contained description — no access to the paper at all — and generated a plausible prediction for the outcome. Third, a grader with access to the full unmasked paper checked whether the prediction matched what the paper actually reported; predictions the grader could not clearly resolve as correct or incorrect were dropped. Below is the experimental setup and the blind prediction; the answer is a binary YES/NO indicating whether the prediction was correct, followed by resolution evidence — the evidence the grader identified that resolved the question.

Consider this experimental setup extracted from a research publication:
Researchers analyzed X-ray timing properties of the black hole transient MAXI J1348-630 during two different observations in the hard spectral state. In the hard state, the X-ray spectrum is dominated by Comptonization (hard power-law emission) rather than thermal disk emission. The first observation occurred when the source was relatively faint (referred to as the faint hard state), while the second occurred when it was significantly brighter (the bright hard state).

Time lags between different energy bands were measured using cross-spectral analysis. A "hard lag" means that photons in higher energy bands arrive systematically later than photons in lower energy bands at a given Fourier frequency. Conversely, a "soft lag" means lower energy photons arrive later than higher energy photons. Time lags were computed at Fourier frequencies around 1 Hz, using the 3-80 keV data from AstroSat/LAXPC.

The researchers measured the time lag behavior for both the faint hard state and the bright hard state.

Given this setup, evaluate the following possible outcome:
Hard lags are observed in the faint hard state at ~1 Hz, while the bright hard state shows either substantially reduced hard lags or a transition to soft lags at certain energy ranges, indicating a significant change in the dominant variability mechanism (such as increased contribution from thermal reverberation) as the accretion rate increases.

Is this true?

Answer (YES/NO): NO